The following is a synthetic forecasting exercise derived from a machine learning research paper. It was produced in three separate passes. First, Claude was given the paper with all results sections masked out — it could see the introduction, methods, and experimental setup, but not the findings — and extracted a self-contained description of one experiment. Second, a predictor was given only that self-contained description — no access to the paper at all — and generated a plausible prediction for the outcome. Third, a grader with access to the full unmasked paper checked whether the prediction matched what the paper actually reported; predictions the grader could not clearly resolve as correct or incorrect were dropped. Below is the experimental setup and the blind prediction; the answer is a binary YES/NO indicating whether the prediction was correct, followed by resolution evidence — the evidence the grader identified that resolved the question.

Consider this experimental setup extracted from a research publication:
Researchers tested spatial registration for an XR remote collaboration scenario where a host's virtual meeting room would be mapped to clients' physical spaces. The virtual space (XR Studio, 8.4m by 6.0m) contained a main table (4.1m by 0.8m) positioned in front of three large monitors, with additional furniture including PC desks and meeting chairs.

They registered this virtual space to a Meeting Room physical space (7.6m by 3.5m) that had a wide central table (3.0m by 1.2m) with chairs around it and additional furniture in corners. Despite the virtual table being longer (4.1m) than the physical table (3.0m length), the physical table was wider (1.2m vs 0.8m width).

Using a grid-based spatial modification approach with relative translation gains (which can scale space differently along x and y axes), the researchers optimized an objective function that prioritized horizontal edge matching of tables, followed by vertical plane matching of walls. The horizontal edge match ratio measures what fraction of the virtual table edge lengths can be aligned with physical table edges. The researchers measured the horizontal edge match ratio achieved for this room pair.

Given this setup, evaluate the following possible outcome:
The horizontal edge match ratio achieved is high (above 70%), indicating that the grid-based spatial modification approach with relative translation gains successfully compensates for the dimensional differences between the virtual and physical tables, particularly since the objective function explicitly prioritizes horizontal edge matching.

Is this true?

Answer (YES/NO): NO